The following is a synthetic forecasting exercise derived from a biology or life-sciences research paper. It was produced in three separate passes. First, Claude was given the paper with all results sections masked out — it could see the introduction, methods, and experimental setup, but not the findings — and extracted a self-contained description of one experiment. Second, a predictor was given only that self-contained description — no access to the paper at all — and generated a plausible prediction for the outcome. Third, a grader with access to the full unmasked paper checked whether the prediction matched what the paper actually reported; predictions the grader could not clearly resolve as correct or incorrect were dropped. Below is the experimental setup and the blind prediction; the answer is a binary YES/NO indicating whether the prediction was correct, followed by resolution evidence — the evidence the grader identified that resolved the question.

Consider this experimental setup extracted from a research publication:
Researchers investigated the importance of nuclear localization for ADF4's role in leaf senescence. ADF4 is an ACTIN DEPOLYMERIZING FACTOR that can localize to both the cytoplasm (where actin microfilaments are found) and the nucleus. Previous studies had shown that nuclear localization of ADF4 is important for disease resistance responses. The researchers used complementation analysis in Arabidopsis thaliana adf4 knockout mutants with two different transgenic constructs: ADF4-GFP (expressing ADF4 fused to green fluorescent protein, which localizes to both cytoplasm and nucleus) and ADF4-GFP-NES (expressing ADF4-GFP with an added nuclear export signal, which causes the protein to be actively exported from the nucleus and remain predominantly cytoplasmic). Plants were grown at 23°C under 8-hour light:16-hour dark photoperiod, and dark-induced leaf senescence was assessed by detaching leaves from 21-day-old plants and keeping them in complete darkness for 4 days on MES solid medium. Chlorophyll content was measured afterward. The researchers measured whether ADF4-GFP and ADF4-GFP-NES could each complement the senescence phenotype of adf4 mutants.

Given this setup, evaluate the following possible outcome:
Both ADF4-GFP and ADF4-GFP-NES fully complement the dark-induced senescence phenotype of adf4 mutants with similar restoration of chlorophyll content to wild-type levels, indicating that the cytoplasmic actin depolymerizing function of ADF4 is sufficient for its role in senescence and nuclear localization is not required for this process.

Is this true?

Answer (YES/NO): NO